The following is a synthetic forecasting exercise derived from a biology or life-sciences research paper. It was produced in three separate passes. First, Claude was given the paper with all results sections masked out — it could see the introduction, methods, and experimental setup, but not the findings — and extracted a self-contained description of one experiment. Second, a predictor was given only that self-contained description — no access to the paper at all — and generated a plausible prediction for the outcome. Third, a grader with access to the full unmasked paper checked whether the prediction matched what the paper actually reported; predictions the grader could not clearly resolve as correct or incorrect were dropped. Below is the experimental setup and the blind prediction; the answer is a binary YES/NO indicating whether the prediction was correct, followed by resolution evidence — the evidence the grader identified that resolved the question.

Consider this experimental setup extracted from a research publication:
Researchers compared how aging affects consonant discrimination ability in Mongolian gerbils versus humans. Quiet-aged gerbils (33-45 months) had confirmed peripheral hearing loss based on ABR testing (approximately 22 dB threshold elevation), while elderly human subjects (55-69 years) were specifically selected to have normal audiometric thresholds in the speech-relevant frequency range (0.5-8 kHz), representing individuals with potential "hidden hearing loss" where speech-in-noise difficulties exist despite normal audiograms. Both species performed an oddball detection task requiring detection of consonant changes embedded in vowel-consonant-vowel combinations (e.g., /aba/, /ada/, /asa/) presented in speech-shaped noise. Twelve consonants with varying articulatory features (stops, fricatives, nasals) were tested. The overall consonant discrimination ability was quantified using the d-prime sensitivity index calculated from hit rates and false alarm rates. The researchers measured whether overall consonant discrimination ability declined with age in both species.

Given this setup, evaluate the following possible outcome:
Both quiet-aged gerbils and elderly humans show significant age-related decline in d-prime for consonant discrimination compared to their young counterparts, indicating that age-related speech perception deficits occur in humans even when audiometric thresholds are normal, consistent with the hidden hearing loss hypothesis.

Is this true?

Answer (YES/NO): NO